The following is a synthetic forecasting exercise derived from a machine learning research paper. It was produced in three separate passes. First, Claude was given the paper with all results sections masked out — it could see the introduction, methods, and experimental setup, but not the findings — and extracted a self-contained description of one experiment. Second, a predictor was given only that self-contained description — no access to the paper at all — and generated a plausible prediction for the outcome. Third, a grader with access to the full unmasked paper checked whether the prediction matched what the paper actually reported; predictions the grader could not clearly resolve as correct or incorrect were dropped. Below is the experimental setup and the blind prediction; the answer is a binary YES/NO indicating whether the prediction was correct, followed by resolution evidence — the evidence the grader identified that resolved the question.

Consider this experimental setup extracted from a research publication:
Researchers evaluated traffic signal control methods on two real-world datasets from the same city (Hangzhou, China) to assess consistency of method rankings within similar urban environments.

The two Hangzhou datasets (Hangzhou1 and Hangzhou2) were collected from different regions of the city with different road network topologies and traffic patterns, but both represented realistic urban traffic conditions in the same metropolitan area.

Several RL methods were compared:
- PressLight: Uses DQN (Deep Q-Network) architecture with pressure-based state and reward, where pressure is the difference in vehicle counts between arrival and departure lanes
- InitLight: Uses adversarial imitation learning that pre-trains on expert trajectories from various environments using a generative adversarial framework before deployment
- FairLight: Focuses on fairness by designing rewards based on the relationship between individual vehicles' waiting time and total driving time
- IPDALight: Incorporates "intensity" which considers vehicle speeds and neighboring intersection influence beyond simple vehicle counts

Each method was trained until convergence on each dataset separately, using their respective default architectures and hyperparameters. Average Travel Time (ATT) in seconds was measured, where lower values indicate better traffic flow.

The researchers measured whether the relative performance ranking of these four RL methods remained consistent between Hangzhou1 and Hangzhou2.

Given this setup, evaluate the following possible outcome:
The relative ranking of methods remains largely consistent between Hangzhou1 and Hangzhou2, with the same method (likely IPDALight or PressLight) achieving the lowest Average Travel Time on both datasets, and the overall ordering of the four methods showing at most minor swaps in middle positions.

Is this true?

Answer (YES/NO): NO